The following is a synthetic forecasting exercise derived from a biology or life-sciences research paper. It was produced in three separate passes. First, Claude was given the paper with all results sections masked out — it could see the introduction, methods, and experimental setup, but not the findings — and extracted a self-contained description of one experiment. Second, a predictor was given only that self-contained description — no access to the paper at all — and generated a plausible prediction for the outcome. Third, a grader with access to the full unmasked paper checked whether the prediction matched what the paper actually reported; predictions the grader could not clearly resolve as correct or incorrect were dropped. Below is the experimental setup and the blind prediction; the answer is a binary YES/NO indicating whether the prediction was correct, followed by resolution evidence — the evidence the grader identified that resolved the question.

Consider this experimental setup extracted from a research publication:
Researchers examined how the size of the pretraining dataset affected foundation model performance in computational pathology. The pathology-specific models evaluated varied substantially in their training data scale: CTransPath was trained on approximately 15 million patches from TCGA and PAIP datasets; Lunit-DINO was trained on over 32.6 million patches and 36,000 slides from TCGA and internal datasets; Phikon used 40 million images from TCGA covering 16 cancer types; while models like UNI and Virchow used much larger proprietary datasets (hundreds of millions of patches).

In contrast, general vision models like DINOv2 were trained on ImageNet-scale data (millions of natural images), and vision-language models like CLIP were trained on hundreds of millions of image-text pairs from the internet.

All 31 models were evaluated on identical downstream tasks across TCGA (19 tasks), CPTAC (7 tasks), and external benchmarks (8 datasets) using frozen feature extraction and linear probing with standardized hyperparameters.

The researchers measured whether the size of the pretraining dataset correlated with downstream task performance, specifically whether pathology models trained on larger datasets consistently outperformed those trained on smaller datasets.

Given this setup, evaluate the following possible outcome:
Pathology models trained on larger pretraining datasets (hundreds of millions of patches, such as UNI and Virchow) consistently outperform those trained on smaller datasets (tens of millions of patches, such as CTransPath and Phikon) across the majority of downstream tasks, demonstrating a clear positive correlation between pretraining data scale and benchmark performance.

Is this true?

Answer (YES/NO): NO